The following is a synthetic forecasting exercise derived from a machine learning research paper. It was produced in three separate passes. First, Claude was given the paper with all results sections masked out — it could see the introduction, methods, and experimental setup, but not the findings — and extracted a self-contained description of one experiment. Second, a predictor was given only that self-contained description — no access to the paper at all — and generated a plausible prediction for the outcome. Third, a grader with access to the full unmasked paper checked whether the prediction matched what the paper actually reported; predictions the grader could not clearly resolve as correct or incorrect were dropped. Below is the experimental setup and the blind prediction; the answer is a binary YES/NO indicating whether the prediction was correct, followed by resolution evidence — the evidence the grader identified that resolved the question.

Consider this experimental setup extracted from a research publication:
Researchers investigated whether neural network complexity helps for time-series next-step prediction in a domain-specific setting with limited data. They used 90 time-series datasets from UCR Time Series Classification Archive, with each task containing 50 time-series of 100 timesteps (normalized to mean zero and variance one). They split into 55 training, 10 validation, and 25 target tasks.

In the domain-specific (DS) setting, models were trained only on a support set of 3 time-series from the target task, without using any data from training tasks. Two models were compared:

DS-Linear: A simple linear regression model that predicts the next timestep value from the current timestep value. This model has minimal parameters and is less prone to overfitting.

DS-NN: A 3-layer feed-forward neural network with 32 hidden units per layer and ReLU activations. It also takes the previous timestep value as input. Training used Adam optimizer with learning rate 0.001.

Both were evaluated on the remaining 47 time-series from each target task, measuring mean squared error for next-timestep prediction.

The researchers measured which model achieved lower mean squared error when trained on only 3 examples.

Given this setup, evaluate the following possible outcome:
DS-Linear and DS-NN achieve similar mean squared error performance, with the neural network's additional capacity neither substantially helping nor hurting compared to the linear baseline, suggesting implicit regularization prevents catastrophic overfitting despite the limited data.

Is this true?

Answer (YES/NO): NO